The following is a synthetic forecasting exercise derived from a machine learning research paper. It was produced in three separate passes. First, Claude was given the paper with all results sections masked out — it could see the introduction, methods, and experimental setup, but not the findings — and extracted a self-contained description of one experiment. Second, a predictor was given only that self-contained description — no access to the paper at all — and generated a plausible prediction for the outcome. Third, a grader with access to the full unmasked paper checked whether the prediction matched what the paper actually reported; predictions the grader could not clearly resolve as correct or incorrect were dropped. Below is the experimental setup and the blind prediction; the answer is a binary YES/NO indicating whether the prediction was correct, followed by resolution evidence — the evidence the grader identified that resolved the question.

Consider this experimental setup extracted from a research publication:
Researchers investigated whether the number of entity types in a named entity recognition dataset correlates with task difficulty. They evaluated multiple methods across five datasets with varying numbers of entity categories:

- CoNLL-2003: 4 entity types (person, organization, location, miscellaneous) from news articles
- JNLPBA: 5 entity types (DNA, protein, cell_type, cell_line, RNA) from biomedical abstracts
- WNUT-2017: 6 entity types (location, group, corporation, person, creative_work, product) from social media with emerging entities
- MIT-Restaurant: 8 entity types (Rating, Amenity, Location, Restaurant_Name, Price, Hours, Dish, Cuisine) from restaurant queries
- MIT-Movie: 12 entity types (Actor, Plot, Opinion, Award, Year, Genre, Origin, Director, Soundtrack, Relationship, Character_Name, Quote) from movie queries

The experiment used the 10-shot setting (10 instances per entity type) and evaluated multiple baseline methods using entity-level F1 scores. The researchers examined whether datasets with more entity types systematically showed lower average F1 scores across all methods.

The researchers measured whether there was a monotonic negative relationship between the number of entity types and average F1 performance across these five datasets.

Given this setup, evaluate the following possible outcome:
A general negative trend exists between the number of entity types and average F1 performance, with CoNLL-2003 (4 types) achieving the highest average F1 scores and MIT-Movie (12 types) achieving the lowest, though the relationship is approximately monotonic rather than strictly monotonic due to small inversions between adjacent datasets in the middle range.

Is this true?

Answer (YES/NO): NO